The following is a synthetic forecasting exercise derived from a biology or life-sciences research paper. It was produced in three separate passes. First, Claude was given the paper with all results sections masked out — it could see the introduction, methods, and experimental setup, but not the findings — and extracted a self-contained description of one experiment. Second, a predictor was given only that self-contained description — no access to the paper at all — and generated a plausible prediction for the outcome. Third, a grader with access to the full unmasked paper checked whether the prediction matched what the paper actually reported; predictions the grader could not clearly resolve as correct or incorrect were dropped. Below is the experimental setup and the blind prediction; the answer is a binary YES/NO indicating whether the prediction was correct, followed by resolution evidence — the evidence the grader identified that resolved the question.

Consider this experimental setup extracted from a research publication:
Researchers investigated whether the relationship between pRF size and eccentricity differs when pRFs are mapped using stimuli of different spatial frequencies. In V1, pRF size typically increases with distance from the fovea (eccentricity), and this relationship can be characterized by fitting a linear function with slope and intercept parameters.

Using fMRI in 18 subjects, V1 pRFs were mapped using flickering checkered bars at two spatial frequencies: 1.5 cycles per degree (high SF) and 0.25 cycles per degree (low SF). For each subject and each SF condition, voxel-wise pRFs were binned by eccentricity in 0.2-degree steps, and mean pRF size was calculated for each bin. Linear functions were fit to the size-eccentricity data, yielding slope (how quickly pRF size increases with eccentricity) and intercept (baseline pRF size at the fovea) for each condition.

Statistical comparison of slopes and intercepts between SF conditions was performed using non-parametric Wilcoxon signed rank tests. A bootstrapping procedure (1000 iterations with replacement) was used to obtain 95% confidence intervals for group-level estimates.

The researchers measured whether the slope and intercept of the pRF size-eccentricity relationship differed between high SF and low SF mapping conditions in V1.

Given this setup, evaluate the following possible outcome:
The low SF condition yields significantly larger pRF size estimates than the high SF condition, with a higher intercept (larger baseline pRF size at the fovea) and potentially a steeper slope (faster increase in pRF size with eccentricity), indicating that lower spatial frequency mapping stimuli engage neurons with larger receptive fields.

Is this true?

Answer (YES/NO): NO